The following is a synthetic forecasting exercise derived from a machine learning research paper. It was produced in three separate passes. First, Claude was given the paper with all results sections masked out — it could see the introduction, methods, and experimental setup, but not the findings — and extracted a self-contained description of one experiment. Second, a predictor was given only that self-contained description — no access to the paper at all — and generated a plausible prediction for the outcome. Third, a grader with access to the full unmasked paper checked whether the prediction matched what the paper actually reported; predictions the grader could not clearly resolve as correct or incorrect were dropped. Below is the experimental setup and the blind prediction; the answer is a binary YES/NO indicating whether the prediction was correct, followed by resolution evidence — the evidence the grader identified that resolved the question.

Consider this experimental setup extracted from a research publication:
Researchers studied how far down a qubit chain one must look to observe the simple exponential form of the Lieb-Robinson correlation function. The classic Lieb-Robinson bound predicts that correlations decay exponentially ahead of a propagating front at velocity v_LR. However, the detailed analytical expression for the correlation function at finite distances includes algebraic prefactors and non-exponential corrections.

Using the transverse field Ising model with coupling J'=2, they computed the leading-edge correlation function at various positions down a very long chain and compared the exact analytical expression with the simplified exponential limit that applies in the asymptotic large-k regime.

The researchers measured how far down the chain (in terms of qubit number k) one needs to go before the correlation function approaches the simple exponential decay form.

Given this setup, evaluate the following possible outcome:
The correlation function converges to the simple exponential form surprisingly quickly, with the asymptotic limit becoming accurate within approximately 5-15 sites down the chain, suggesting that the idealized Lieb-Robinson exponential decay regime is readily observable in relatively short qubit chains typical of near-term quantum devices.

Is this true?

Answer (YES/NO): NO